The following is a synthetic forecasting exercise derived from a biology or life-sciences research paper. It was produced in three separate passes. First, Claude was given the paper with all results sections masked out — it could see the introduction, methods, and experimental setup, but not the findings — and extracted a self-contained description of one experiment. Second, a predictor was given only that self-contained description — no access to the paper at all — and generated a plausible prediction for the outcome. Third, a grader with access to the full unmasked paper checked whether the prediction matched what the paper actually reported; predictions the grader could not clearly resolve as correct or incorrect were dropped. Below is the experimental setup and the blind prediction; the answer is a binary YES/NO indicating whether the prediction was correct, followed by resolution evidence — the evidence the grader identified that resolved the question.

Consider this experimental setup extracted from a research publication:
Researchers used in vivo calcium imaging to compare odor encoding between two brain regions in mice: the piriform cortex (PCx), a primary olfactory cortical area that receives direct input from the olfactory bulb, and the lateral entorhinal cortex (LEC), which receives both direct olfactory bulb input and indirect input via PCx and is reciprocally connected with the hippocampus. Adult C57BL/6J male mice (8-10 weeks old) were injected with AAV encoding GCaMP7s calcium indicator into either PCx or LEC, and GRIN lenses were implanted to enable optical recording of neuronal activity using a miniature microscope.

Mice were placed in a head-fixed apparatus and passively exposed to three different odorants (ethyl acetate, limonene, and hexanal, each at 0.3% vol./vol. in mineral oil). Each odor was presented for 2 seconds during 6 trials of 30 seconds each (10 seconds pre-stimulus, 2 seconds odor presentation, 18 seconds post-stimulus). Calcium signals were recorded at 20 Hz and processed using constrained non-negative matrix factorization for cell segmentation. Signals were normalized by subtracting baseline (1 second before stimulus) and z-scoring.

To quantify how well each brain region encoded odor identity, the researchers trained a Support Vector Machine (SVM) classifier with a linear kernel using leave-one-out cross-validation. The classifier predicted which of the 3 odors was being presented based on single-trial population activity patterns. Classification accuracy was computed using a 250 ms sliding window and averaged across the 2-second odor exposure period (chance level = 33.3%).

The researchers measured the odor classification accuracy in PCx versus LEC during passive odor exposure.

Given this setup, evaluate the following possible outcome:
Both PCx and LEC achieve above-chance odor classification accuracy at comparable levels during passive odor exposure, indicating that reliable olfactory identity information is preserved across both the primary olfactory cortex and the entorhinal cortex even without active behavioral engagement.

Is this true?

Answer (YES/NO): NO